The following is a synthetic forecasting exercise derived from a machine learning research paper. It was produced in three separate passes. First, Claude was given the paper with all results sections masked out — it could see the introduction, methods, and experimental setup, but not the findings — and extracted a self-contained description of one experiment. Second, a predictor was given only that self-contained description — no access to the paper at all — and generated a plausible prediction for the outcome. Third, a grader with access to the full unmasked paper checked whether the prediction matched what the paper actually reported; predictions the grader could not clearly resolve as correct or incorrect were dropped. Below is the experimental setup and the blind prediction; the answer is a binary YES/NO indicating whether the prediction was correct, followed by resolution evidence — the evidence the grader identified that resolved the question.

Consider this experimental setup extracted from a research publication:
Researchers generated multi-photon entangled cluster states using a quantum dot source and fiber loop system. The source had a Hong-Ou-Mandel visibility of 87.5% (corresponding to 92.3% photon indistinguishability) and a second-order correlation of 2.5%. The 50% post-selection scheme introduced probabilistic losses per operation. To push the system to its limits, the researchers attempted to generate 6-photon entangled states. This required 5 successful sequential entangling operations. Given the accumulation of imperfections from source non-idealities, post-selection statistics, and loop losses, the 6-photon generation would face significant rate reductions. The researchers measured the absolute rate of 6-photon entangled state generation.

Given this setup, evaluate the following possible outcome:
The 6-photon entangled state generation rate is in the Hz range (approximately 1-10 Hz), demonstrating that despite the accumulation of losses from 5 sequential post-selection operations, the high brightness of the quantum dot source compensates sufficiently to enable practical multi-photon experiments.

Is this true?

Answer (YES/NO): NO